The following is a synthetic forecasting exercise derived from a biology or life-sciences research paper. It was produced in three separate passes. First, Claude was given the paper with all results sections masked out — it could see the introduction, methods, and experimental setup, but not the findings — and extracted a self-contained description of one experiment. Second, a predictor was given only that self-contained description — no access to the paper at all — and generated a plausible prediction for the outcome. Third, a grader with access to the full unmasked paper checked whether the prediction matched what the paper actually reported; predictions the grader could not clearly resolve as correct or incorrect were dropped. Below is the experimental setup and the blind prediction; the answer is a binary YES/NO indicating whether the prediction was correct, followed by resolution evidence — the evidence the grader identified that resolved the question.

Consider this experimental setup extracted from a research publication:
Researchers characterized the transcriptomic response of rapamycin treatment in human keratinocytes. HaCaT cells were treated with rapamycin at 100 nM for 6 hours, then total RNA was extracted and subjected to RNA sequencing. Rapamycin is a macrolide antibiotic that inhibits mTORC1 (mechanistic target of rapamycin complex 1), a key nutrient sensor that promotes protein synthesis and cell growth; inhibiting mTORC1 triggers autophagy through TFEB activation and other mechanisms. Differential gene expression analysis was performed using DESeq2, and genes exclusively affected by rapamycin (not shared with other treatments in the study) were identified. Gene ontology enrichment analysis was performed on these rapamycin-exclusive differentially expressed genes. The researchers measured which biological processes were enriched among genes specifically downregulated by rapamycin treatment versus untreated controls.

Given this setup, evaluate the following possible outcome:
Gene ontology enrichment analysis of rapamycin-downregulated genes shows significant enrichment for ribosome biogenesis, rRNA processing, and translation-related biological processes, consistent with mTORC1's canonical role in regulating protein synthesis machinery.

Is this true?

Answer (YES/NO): NO